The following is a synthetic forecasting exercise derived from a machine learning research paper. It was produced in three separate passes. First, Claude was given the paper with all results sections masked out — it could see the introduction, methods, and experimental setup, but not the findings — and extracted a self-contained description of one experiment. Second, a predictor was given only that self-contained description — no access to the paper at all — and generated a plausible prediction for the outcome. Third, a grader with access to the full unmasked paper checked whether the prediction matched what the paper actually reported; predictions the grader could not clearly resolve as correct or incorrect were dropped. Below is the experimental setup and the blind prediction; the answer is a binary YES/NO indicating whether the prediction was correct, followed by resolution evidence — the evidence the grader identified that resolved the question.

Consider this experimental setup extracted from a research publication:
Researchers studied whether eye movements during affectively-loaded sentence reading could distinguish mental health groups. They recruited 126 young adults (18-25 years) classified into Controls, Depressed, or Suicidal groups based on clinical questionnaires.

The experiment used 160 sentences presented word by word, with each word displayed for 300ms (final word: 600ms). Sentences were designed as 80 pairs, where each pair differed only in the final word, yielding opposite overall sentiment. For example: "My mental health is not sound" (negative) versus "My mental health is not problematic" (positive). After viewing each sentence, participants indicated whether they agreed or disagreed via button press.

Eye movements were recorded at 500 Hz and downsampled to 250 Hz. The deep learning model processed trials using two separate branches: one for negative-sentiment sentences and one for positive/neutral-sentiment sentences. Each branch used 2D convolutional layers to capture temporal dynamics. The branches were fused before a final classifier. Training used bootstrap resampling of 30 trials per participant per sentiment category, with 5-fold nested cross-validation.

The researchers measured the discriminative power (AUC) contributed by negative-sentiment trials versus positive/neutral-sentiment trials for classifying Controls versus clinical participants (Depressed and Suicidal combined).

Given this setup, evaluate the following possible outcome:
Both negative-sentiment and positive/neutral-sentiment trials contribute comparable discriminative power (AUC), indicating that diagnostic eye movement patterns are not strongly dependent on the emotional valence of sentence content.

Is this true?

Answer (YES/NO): NO